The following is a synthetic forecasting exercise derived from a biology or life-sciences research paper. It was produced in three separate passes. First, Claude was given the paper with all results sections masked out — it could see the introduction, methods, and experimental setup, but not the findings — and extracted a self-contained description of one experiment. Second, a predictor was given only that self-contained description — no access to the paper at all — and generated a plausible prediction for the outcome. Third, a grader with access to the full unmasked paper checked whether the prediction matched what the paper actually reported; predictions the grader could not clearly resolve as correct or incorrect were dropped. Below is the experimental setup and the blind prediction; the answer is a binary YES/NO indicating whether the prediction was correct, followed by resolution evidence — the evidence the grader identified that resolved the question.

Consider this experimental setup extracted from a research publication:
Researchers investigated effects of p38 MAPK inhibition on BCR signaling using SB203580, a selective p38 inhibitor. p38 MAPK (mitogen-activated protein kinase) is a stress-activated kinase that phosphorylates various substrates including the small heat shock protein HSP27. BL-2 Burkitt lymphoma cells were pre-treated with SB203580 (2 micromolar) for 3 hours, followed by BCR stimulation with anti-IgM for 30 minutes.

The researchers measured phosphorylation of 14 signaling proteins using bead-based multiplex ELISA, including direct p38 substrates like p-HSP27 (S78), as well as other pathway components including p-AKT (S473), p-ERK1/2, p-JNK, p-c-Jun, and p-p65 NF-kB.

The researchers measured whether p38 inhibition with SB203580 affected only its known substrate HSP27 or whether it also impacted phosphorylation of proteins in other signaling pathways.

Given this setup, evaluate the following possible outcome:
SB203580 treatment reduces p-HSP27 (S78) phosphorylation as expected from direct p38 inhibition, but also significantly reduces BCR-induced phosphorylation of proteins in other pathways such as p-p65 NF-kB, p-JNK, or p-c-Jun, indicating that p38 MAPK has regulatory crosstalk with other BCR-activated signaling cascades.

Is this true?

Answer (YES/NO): NO